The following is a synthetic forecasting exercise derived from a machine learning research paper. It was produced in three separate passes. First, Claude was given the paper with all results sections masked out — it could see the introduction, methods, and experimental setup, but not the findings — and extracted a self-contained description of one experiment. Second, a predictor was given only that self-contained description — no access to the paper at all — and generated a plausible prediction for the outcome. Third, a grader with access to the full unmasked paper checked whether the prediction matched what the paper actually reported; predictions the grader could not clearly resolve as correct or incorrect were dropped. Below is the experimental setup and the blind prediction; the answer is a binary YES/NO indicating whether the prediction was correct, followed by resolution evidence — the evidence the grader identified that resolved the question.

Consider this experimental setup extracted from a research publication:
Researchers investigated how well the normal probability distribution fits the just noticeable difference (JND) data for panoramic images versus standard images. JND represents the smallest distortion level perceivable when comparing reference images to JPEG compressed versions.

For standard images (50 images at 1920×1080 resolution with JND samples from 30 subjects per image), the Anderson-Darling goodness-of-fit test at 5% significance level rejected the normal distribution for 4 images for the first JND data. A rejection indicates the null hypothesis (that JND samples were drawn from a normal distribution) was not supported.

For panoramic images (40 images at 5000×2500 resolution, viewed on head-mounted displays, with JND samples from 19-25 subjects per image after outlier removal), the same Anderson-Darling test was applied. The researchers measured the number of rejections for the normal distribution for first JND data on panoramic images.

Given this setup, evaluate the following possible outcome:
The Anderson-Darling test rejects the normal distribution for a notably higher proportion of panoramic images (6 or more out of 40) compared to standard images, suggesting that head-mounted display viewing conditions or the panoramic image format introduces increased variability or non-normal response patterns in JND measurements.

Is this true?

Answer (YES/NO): NO